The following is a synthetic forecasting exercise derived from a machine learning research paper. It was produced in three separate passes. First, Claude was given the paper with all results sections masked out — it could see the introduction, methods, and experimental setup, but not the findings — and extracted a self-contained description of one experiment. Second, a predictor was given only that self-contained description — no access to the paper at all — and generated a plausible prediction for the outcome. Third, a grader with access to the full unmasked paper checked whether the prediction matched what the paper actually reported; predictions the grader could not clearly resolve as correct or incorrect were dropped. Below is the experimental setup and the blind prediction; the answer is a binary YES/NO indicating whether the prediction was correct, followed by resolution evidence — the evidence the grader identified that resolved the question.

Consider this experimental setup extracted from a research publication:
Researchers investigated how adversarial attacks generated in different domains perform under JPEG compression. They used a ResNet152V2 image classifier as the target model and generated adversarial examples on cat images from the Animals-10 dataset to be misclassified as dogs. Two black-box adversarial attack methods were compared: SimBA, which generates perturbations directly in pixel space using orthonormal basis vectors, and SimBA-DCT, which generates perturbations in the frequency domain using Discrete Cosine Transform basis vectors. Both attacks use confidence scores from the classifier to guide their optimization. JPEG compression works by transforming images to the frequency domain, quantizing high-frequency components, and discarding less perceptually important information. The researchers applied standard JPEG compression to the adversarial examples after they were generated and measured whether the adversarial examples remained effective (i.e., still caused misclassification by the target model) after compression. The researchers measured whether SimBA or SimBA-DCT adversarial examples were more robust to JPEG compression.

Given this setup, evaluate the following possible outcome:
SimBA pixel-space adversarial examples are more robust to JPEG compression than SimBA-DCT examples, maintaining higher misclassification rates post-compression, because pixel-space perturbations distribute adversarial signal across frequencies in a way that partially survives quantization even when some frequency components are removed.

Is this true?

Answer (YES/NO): YES